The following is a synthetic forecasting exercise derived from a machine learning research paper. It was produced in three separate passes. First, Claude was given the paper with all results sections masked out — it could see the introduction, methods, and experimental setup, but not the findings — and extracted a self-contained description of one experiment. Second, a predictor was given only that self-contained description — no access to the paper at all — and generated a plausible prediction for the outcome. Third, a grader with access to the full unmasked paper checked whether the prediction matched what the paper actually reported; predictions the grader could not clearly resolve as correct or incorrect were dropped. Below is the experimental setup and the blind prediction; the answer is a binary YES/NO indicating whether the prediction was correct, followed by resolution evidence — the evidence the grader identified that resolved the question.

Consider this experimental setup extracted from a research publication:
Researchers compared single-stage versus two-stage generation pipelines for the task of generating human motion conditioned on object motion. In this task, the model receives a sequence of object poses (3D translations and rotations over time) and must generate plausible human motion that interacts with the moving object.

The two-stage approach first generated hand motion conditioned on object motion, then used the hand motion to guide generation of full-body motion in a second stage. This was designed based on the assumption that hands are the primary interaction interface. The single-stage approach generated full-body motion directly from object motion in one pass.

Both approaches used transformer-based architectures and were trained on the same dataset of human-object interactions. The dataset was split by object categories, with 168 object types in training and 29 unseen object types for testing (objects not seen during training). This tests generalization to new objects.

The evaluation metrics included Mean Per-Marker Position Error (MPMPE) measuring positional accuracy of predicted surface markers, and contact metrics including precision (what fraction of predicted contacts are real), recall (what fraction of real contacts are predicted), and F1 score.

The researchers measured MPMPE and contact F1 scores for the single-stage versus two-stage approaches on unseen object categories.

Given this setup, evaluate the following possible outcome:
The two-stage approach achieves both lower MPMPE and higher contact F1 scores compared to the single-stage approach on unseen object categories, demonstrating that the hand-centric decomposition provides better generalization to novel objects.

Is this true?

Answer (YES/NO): NO